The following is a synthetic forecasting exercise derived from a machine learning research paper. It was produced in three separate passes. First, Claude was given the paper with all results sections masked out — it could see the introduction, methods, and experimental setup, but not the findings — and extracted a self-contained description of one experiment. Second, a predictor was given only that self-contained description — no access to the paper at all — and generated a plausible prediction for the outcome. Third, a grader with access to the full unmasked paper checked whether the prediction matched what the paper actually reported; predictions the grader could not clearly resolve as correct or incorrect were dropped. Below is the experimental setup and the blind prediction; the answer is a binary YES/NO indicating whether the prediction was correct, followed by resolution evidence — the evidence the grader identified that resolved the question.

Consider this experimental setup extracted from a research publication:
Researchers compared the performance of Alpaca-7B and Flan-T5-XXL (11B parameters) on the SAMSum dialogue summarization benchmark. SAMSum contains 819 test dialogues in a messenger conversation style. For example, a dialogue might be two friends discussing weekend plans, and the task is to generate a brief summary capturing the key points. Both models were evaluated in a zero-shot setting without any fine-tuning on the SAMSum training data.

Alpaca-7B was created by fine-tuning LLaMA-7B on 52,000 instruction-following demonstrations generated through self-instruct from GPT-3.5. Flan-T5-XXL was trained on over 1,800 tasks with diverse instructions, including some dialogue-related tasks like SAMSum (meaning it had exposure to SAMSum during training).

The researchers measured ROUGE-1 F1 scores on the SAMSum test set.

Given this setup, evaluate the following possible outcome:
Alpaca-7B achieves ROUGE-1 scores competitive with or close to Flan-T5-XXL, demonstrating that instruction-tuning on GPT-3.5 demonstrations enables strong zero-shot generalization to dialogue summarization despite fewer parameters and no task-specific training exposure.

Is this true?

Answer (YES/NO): NO